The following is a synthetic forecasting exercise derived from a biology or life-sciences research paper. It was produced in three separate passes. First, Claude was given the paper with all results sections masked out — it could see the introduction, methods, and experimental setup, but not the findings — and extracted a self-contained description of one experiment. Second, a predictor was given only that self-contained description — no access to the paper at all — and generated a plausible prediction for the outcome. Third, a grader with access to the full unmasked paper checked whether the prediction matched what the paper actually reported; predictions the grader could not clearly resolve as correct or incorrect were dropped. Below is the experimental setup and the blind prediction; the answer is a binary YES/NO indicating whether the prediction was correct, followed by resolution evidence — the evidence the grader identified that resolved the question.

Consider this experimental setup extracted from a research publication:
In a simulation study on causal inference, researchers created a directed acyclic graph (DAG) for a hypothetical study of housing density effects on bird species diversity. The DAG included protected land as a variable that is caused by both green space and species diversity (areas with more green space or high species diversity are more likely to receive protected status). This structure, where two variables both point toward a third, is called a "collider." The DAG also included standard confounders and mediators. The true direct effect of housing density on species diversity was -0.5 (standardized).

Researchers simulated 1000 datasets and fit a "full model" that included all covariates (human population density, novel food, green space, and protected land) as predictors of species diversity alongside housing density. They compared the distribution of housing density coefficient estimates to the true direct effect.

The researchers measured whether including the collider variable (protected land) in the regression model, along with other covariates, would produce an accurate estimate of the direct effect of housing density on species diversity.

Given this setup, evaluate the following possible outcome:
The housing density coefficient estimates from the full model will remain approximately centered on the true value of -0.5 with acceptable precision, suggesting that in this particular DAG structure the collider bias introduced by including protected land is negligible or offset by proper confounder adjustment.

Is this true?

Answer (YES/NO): NO